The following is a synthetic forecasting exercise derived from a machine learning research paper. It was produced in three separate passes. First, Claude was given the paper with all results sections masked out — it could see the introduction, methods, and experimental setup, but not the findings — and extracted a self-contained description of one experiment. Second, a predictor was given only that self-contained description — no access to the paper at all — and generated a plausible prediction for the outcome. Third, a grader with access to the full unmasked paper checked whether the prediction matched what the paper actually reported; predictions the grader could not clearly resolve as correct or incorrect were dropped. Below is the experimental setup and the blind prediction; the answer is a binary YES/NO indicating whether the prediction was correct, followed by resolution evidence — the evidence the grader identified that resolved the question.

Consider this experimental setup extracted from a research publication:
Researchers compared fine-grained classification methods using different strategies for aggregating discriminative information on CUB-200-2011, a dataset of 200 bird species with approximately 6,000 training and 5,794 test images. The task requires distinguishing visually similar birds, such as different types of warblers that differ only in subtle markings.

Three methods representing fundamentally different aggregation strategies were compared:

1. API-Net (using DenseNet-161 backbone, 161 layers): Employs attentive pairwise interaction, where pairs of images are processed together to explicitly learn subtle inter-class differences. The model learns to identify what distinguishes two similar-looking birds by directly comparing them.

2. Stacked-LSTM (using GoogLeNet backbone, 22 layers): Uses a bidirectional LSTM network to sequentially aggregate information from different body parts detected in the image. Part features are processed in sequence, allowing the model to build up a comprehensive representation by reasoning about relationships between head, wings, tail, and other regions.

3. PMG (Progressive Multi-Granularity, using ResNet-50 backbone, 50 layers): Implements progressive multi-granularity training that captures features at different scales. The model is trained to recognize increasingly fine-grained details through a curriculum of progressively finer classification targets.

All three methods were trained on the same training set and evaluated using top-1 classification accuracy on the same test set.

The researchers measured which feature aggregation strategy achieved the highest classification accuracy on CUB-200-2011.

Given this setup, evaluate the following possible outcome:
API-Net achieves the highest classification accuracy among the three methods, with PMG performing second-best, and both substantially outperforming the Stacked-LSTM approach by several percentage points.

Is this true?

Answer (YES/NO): NO